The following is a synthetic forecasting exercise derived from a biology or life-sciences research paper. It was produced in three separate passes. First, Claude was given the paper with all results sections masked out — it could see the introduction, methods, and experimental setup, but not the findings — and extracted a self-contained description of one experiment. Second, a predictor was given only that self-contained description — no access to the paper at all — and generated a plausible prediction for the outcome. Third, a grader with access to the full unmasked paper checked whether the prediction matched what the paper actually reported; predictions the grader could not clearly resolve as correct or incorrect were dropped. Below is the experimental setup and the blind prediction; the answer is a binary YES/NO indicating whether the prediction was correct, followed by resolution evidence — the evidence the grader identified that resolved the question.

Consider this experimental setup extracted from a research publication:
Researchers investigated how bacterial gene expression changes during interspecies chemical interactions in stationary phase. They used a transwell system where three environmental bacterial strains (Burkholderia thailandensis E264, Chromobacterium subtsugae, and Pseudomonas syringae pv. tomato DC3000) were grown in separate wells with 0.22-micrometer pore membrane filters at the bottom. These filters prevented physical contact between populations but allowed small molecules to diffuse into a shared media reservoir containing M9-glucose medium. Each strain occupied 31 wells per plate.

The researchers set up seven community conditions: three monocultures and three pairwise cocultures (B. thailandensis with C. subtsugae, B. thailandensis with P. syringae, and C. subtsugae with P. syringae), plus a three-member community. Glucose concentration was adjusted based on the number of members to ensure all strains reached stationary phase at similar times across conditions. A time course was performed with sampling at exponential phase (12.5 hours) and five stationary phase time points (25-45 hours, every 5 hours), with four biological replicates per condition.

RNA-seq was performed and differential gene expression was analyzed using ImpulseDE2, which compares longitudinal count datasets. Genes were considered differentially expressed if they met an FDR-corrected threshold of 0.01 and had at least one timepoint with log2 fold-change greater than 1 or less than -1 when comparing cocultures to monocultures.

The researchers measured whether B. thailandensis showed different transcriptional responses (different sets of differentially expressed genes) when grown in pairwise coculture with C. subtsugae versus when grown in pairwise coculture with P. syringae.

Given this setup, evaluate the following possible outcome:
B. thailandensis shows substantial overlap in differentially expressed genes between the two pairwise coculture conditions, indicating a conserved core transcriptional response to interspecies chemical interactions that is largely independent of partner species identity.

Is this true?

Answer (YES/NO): NO